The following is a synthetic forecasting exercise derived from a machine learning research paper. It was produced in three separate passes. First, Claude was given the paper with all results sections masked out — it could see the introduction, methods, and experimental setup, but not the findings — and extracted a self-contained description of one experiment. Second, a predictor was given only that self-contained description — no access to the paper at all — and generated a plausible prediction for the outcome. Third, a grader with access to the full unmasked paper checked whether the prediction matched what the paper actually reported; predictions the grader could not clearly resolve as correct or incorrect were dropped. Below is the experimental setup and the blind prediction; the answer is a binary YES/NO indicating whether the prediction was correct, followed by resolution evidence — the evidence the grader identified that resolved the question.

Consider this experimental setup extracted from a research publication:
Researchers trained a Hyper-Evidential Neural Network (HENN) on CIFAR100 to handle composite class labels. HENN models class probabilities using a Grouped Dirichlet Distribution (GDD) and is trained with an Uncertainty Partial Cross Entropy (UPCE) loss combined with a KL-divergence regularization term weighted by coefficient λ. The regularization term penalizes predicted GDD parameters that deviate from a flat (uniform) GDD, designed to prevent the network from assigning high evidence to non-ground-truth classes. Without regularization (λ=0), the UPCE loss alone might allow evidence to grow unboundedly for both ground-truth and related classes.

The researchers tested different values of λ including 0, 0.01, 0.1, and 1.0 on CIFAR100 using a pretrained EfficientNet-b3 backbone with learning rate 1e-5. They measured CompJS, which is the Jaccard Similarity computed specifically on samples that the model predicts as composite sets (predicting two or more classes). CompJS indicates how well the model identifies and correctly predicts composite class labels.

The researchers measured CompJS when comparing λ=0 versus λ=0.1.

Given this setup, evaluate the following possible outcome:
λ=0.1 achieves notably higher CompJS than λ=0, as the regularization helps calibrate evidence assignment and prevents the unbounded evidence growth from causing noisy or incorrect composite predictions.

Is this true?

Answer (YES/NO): YES